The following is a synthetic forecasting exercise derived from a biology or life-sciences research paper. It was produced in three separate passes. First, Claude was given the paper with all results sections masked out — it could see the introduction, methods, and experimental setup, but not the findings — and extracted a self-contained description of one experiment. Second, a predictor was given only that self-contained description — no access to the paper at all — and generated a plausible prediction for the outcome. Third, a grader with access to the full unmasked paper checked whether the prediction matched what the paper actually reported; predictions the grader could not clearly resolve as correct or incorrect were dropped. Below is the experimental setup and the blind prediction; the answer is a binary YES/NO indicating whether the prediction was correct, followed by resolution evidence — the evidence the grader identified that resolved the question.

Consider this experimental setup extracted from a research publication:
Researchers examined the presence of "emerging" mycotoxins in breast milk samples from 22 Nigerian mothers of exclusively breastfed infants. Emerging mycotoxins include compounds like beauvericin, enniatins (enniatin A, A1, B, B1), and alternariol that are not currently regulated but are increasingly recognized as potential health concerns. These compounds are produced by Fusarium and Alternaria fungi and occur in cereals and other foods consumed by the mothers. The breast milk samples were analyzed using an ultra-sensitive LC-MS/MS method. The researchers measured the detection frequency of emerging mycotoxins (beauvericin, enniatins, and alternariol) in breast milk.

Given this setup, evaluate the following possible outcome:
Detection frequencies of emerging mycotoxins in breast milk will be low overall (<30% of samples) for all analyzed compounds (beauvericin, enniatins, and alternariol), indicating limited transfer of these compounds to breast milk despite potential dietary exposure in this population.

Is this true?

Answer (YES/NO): NO